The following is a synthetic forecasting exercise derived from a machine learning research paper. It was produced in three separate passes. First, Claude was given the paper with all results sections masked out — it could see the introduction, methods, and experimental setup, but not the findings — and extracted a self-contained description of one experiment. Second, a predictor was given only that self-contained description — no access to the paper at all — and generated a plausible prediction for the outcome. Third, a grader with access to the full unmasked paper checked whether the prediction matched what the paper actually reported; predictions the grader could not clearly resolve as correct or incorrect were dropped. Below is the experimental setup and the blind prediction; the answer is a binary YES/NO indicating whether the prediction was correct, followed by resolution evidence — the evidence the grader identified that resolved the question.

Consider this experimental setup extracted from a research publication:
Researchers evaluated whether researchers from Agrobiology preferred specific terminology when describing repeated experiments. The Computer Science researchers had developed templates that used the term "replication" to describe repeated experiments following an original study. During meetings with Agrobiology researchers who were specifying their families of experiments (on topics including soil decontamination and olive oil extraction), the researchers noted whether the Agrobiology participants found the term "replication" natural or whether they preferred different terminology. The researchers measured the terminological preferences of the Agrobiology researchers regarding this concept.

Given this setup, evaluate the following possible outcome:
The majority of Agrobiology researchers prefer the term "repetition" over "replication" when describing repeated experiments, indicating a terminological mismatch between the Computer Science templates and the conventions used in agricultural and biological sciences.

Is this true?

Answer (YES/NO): YES